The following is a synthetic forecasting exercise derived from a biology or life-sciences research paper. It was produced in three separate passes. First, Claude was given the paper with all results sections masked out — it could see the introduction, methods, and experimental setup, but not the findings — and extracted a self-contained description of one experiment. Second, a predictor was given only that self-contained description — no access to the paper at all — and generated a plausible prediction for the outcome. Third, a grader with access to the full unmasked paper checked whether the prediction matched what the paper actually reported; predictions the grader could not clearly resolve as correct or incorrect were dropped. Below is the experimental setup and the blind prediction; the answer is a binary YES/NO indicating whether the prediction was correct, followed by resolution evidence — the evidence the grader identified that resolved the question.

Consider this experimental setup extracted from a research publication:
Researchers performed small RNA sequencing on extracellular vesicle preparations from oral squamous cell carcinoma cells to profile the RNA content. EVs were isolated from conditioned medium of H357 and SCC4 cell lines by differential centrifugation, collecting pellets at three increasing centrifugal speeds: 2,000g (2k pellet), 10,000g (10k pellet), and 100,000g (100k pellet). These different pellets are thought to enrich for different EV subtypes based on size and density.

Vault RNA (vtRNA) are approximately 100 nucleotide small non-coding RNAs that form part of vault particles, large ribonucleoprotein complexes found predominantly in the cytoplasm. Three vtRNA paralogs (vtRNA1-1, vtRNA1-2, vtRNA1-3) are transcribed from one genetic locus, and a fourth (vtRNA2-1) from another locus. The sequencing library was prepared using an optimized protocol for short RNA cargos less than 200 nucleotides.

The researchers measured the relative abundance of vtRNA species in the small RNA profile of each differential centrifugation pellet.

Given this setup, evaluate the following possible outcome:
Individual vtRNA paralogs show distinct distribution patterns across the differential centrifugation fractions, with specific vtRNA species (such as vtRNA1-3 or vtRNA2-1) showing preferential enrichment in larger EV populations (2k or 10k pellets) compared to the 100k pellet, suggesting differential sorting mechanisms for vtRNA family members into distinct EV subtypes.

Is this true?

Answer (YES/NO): NO